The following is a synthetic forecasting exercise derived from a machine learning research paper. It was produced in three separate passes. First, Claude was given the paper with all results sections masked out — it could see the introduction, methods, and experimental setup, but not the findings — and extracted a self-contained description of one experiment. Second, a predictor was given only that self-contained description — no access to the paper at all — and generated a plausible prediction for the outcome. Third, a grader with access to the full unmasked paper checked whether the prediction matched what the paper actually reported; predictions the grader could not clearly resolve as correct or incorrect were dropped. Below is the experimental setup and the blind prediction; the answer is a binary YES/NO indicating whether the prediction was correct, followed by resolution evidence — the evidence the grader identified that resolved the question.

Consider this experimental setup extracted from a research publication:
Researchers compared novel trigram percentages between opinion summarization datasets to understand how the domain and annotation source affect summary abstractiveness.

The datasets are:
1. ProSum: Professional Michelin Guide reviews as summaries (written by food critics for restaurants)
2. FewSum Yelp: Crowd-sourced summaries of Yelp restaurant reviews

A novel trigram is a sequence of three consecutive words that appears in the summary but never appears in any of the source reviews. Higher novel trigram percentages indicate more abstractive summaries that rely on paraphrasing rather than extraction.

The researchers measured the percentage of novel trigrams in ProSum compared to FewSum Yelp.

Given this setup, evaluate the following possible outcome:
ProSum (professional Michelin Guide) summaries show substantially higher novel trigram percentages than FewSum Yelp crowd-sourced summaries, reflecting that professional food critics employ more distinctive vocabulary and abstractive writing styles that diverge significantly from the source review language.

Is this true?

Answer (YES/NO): NO